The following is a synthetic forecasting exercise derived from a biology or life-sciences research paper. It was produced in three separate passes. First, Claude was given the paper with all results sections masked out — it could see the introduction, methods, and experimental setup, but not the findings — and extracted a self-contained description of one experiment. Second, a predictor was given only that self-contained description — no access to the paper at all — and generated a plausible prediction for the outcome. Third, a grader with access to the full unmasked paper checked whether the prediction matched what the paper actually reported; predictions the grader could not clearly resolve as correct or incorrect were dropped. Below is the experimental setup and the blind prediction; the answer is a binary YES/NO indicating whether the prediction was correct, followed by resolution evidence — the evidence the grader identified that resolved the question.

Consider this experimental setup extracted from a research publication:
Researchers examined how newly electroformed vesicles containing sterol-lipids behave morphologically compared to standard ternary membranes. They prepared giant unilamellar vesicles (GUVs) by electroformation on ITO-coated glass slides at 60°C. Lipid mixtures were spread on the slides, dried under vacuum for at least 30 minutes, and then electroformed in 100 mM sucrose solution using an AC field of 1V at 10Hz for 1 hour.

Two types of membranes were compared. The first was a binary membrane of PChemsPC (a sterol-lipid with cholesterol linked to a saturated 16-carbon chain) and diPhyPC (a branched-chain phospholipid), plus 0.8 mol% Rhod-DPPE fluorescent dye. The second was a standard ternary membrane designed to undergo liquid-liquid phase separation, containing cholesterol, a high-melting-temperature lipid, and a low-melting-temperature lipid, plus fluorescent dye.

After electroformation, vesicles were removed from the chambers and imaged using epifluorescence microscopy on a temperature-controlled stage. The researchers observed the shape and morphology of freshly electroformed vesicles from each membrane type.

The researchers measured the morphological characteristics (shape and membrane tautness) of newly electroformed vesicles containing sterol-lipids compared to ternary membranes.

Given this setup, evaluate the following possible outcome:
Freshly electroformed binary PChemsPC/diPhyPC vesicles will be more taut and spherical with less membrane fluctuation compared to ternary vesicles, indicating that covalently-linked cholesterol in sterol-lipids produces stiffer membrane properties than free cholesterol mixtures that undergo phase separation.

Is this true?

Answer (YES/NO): NO